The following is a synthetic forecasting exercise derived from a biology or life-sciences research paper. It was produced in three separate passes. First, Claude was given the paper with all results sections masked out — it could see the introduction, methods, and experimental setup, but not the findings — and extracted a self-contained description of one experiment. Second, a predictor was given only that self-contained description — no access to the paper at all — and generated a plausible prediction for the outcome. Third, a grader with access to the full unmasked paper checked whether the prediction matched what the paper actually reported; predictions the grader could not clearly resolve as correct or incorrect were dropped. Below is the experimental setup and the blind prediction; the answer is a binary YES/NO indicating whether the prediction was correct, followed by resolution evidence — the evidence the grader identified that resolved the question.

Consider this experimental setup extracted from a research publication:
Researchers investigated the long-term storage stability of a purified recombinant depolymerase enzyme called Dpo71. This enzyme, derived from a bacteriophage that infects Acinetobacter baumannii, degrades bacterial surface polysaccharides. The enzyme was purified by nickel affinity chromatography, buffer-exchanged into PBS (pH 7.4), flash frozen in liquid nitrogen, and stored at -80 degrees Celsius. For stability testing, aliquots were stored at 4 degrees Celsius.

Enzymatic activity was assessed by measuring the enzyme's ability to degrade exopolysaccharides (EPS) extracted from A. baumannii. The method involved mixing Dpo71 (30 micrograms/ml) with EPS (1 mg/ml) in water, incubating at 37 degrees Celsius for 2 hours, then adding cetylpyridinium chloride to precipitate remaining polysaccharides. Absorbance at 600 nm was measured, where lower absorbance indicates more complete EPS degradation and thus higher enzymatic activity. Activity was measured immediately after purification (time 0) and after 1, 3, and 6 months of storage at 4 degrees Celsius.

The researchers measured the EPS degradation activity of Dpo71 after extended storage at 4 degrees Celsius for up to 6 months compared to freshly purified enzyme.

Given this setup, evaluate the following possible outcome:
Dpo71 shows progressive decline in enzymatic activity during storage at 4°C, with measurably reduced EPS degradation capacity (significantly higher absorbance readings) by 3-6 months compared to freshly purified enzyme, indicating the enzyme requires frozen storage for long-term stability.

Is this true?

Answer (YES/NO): NO